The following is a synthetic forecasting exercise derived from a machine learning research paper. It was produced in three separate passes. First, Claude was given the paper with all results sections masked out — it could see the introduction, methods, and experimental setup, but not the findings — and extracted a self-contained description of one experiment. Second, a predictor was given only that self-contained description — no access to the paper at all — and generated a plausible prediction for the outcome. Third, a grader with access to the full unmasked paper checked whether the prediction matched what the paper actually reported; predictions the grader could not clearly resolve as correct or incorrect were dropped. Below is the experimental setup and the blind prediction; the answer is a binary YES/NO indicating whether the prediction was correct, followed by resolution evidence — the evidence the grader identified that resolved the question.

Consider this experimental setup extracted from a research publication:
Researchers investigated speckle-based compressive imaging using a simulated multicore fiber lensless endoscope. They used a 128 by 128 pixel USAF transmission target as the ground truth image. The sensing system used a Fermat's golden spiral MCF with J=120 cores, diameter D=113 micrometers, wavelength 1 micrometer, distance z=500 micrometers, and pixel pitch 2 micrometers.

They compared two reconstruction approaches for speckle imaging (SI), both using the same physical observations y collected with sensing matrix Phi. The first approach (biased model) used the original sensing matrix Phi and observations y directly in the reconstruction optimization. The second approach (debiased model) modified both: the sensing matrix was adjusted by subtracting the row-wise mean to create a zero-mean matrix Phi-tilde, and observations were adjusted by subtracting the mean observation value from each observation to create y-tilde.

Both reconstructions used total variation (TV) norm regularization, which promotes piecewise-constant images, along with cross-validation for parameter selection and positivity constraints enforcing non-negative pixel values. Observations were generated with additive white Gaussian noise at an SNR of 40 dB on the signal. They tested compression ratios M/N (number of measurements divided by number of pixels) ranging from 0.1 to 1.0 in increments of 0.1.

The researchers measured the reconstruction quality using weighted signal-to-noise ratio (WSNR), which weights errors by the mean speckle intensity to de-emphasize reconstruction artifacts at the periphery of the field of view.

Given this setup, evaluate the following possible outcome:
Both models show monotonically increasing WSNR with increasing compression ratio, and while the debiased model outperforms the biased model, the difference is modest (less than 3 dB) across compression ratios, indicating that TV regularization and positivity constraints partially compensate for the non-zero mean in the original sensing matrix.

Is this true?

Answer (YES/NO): NO